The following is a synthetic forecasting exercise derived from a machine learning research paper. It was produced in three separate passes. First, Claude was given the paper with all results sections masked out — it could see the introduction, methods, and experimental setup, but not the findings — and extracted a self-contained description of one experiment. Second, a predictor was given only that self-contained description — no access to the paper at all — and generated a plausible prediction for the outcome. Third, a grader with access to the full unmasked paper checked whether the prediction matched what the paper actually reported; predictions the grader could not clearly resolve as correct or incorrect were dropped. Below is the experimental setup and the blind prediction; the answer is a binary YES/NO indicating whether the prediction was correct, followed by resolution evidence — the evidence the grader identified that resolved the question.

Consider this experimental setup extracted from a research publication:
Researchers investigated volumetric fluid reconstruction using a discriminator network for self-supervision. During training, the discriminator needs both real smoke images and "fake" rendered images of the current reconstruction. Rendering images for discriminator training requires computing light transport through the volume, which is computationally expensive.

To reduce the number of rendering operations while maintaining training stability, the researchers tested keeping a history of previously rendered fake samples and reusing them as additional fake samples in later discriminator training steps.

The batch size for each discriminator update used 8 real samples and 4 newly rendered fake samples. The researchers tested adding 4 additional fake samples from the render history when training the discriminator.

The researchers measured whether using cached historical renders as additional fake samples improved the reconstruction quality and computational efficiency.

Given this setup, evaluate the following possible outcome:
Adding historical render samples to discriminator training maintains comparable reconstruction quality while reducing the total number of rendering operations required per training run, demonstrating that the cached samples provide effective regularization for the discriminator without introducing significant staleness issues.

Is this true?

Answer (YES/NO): NO